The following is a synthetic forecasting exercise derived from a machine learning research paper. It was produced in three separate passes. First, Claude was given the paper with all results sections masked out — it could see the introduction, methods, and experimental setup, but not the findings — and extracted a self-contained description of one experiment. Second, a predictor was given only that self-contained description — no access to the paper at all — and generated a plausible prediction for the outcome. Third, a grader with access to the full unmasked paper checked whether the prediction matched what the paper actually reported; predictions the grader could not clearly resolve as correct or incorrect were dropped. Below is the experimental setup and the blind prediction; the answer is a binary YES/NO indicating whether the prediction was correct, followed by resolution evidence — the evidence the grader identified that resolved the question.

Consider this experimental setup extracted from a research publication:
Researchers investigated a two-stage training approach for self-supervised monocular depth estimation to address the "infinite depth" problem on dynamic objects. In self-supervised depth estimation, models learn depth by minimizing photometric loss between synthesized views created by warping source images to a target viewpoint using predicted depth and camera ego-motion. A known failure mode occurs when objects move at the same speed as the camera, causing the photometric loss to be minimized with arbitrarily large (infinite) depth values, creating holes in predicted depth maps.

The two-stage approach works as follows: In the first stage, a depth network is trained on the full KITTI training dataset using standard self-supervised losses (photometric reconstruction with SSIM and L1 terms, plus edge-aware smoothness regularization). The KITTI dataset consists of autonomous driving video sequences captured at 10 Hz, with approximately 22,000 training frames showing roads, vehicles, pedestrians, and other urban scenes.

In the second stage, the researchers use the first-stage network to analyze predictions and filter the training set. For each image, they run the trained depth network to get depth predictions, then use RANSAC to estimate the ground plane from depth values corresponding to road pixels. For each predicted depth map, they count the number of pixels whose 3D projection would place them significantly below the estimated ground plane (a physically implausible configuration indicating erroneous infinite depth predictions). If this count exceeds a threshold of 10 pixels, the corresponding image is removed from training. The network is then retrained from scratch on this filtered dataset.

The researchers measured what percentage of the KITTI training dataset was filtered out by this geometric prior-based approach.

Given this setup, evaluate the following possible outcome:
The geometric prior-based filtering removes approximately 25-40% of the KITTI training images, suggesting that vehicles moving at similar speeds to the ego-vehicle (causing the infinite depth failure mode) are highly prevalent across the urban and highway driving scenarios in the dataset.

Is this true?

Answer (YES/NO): NO